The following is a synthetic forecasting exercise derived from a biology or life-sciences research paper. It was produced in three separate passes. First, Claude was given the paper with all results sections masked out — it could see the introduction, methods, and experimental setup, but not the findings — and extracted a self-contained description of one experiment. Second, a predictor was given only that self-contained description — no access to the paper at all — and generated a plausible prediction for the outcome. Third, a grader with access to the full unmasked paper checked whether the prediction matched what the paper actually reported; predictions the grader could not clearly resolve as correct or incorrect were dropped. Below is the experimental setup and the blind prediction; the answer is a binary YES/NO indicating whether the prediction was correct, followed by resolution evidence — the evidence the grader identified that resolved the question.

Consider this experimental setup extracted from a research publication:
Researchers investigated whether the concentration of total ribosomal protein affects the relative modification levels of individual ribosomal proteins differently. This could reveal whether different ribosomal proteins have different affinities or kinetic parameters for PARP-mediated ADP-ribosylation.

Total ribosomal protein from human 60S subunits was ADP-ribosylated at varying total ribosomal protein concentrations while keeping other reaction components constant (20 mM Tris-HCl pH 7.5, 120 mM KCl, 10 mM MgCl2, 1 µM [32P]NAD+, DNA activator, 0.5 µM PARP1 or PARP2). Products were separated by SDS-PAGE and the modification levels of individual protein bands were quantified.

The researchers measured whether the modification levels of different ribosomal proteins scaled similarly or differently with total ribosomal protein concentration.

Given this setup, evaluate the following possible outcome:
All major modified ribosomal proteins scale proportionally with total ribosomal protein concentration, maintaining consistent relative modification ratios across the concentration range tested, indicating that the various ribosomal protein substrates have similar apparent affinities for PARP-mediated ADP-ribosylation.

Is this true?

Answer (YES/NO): NO